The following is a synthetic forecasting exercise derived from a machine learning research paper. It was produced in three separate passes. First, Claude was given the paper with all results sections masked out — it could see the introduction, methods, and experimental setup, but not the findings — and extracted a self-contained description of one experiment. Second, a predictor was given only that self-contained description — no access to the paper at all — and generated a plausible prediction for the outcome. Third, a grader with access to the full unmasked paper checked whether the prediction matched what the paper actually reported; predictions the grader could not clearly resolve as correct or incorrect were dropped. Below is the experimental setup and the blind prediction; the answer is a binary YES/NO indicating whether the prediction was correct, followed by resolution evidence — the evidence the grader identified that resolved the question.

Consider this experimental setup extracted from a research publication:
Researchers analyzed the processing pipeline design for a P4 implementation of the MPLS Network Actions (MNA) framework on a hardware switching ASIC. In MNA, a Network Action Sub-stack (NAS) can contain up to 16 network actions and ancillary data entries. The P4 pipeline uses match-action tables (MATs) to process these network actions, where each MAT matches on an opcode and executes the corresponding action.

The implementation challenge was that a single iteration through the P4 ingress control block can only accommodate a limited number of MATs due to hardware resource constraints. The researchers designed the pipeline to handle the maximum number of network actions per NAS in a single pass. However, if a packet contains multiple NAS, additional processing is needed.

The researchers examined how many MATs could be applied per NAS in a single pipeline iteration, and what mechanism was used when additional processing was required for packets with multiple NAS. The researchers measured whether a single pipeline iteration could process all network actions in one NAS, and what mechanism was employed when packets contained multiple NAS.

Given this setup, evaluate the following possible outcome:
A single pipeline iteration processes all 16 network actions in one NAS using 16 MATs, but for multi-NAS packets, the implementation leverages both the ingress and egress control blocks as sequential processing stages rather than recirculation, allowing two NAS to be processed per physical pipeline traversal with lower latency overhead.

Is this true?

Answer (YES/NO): NO